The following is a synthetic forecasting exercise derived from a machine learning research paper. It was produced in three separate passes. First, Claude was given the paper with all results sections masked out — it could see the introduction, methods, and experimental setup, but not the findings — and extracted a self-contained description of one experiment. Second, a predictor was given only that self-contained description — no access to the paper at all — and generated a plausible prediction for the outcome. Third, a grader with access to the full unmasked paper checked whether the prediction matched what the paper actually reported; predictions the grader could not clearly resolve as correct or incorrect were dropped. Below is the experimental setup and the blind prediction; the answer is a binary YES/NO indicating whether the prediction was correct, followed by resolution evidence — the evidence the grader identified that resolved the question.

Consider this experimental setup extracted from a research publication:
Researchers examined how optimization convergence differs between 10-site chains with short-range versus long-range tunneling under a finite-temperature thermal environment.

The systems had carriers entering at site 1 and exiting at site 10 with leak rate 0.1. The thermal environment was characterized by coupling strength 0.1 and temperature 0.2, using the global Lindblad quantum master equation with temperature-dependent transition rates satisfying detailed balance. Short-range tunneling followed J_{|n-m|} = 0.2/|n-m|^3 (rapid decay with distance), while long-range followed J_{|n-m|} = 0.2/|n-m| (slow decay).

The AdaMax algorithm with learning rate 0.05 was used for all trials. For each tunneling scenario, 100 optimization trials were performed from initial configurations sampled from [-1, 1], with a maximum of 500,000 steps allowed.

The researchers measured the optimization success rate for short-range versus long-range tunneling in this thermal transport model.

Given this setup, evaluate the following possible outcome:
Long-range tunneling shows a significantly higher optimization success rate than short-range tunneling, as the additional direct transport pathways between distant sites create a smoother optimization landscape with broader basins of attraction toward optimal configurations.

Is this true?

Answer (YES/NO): NO